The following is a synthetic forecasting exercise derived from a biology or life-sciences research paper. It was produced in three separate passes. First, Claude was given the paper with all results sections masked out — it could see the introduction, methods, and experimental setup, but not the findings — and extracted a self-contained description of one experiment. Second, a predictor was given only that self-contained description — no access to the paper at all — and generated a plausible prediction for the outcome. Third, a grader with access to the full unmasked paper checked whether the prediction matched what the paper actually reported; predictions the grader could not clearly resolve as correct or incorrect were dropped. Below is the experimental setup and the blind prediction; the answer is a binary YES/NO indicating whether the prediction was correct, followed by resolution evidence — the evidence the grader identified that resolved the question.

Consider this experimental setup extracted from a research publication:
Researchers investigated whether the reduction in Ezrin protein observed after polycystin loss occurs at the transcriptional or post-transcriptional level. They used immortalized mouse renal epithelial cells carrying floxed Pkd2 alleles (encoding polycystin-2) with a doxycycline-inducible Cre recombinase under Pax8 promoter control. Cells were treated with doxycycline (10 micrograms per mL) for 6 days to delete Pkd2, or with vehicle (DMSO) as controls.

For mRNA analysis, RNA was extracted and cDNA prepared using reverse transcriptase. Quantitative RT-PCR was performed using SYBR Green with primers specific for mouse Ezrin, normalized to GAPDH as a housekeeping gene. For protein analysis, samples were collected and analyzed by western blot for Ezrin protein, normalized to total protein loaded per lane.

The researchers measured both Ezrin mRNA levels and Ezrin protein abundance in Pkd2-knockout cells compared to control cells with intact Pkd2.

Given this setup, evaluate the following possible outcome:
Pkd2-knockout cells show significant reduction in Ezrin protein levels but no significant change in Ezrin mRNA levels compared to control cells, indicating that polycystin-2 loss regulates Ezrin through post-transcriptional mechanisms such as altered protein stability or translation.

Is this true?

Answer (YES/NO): NO